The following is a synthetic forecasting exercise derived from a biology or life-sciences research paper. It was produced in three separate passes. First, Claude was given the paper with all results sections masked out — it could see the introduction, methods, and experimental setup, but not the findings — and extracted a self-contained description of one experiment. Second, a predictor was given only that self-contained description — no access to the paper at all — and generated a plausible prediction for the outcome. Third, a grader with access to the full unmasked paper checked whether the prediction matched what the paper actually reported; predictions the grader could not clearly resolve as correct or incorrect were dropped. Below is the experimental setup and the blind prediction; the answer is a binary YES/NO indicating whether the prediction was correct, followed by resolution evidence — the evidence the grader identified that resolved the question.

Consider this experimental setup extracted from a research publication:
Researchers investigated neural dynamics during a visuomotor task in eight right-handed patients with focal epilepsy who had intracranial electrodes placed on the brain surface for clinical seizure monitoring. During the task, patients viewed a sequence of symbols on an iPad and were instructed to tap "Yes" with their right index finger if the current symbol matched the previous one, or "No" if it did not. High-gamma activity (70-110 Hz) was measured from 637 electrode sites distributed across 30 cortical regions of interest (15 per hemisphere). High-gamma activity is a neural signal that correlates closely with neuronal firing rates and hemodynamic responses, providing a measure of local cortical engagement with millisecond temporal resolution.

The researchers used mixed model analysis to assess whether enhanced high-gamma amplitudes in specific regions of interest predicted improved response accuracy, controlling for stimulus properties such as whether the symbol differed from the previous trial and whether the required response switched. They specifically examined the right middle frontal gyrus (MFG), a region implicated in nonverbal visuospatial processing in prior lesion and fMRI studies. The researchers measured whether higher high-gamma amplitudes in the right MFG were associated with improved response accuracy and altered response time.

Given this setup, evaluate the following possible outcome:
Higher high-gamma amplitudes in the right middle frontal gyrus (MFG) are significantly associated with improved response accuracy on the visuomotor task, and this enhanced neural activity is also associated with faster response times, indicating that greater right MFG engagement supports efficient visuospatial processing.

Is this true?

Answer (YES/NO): NO